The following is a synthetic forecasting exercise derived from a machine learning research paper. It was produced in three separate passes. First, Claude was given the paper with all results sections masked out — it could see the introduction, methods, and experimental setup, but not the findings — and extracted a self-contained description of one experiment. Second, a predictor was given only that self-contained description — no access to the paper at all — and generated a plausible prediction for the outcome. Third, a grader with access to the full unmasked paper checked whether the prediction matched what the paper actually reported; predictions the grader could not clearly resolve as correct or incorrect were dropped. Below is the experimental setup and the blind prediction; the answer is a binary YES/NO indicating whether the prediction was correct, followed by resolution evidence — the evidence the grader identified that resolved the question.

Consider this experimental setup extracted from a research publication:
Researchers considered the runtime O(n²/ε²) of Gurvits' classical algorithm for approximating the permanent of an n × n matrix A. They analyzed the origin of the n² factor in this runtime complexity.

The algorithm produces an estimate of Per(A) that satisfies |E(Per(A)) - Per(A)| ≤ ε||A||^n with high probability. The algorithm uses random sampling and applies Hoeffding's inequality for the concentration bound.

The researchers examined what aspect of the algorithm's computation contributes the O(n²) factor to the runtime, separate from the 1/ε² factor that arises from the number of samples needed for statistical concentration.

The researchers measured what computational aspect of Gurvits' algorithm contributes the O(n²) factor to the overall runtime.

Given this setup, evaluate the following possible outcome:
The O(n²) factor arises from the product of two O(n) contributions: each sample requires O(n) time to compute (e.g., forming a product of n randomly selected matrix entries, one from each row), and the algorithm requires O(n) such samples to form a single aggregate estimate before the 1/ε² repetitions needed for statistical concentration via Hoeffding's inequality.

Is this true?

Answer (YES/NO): NO